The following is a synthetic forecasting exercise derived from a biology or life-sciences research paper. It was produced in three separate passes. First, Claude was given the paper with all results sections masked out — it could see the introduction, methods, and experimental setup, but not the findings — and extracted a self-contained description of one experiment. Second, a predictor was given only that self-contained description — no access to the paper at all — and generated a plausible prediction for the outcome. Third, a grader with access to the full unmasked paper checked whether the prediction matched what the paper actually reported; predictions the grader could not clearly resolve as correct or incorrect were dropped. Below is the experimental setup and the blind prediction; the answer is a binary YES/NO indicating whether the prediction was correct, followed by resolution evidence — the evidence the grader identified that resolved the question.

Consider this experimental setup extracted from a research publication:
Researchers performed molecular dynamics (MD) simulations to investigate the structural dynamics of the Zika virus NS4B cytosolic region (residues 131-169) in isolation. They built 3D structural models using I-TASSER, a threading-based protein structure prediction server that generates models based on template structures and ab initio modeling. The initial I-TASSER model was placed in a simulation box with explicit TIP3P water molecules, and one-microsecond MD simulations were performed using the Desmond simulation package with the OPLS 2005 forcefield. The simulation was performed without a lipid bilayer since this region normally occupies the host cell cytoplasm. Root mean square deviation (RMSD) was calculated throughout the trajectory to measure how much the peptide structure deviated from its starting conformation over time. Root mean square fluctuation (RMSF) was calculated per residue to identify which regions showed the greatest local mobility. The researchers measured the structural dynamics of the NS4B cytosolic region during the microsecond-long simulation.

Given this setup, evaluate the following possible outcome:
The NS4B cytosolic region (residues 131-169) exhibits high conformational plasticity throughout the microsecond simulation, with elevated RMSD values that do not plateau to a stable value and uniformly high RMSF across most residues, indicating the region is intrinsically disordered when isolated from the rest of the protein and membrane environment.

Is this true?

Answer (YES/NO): YES